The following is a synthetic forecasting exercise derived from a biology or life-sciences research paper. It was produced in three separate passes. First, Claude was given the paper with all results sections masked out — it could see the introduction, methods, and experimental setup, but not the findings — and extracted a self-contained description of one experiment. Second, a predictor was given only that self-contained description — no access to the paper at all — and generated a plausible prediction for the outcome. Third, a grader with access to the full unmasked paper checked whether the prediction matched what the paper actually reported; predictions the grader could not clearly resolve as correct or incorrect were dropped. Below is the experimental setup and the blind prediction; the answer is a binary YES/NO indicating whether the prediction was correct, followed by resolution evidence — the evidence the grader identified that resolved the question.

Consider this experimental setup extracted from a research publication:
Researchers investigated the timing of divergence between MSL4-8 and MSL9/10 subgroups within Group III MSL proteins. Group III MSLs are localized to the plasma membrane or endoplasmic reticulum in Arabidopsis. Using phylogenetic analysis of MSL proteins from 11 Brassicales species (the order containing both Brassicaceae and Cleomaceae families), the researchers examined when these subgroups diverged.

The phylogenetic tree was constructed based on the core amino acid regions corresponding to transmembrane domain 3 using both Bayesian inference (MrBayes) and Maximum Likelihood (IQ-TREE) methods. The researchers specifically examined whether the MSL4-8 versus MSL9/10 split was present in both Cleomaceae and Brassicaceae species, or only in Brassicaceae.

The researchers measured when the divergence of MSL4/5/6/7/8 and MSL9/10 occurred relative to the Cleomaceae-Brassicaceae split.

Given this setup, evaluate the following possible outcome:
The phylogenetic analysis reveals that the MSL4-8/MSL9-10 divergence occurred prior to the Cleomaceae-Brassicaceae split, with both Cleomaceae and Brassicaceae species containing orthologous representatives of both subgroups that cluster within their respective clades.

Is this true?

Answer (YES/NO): NO